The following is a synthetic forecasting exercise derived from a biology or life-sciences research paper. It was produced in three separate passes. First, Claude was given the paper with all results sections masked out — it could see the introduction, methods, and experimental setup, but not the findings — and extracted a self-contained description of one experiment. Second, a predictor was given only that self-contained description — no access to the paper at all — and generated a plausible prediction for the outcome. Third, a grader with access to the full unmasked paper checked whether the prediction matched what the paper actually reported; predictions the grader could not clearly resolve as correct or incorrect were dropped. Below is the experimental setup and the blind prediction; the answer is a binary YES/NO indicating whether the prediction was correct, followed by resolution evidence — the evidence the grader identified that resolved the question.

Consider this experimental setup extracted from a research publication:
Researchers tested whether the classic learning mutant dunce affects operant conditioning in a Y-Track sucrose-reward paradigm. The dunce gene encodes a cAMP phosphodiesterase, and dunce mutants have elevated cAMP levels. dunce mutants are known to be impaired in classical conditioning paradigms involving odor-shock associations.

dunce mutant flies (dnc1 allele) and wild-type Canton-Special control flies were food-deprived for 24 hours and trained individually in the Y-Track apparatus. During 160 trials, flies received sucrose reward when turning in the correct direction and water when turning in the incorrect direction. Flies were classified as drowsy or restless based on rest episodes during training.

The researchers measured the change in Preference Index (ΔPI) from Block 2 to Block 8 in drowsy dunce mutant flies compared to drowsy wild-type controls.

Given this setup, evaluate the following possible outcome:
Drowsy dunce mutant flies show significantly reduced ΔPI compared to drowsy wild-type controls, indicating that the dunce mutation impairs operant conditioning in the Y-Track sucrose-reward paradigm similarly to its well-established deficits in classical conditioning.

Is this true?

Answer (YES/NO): YES